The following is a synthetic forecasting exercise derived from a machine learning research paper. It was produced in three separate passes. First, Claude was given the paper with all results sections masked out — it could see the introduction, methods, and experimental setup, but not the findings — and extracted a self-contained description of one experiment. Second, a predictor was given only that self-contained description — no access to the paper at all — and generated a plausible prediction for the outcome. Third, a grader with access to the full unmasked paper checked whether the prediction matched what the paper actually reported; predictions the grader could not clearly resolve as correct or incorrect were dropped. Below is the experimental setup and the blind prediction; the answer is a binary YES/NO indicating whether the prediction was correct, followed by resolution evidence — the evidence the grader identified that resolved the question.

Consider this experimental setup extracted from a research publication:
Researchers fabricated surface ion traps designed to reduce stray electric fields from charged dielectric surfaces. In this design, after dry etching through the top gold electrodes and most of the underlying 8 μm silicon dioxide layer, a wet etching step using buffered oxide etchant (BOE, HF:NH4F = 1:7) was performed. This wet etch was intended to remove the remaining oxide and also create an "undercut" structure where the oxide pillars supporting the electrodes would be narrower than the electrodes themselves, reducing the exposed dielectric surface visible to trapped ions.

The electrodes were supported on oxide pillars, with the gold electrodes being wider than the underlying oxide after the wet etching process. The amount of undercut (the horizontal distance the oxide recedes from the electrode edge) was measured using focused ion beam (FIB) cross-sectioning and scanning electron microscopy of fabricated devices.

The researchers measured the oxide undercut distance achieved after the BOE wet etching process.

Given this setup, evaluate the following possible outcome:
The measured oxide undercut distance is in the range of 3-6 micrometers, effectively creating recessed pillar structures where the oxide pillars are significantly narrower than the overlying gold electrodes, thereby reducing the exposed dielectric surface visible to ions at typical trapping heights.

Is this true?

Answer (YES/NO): YES